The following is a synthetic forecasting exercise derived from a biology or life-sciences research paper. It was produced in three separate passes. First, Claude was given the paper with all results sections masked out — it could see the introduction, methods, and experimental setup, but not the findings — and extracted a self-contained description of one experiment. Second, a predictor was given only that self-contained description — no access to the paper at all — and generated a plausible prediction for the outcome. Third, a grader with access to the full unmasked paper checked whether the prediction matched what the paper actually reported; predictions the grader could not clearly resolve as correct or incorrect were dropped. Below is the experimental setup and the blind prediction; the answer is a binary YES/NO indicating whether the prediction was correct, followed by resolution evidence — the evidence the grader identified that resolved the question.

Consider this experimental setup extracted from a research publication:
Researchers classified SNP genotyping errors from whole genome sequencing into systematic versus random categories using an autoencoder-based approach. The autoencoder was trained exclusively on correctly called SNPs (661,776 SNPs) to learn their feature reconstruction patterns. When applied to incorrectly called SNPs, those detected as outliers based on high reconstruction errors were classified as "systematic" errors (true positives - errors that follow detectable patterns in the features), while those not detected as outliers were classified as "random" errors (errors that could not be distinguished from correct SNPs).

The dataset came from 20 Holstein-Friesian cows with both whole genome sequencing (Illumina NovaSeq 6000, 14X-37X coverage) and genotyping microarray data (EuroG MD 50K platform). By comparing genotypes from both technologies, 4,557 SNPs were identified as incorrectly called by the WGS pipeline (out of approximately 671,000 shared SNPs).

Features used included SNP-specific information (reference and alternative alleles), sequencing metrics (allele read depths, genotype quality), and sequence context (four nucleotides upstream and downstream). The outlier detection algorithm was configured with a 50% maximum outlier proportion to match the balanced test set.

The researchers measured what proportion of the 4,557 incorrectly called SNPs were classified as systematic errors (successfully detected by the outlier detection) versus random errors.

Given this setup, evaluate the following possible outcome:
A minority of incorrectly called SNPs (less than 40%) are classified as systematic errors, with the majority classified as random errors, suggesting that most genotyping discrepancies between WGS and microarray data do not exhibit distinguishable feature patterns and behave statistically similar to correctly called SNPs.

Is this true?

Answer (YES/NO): NO